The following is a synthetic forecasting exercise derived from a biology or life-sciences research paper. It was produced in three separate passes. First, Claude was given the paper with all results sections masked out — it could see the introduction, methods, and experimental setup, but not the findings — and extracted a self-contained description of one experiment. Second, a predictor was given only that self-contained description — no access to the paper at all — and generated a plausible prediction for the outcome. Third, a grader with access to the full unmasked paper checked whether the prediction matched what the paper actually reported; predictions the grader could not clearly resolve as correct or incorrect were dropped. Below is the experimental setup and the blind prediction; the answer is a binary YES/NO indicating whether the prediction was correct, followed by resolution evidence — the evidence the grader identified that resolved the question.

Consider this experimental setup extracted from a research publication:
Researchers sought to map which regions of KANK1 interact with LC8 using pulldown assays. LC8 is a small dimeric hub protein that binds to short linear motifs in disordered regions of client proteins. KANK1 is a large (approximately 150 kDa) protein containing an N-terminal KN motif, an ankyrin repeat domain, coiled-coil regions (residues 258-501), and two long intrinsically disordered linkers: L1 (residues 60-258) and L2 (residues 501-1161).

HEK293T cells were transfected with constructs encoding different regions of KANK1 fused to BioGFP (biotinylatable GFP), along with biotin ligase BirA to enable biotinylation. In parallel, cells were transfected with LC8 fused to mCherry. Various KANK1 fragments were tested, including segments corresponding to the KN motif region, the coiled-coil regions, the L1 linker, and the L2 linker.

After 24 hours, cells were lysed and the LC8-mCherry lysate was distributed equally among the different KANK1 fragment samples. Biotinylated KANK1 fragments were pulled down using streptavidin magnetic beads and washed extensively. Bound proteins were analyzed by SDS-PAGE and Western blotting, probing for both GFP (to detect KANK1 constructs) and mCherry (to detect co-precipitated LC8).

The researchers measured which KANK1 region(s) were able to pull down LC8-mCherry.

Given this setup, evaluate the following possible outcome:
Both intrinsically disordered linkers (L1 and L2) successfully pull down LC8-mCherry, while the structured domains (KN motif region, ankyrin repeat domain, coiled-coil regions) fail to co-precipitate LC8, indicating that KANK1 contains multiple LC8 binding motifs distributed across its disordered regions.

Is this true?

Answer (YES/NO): NO